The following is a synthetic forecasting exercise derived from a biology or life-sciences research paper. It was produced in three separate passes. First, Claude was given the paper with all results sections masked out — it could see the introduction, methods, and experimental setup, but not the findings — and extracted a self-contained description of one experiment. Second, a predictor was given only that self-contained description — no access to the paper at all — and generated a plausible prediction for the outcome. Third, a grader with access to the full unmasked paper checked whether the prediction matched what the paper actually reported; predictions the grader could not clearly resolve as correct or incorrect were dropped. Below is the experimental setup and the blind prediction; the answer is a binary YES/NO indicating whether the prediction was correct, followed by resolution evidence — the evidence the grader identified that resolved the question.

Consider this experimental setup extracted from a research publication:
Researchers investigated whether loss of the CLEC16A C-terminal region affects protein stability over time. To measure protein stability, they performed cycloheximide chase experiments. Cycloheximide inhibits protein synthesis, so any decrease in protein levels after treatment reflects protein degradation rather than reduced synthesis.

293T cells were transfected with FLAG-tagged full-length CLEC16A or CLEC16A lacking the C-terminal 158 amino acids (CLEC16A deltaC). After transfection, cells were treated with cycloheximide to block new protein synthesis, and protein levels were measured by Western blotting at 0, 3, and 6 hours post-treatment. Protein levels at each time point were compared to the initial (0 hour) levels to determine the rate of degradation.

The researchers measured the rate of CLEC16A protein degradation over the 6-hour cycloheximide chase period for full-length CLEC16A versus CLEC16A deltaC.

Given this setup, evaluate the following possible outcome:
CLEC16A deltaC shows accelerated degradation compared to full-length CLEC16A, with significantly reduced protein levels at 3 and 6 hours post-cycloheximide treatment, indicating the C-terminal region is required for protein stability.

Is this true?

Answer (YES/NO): YES